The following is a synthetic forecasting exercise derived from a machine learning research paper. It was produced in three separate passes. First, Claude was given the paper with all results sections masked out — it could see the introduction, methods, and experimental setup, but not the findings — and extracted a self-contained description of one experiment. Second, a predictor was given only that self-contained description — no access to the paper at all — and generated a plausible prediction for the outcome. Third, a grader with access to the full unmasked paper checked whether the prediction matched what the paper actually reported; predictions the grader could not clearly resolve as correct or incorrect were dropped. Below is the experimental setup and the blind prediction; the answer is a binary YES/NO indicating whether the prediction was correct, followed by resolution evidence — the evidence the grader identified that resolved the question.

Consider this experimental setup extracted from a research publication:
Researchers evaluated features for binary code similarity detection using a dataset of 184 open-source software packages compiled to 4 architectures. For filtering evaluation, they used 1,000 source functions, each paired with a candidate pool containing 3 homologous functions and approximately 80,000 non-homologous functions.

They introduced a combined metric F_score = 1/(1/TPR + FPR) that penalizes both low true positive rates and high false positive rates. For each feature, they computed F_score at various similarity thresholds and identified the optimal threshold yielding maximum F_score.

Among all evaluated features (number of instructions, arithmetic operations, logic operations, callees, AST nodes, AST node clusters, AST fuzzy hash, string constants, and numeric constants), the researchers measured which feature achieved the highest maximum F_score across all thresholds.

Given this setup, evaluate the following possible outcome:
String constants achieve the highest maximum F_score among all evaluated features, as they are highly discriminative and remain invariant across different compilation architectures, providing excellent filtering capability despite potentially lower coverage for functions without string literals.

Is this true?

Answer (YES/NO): NO